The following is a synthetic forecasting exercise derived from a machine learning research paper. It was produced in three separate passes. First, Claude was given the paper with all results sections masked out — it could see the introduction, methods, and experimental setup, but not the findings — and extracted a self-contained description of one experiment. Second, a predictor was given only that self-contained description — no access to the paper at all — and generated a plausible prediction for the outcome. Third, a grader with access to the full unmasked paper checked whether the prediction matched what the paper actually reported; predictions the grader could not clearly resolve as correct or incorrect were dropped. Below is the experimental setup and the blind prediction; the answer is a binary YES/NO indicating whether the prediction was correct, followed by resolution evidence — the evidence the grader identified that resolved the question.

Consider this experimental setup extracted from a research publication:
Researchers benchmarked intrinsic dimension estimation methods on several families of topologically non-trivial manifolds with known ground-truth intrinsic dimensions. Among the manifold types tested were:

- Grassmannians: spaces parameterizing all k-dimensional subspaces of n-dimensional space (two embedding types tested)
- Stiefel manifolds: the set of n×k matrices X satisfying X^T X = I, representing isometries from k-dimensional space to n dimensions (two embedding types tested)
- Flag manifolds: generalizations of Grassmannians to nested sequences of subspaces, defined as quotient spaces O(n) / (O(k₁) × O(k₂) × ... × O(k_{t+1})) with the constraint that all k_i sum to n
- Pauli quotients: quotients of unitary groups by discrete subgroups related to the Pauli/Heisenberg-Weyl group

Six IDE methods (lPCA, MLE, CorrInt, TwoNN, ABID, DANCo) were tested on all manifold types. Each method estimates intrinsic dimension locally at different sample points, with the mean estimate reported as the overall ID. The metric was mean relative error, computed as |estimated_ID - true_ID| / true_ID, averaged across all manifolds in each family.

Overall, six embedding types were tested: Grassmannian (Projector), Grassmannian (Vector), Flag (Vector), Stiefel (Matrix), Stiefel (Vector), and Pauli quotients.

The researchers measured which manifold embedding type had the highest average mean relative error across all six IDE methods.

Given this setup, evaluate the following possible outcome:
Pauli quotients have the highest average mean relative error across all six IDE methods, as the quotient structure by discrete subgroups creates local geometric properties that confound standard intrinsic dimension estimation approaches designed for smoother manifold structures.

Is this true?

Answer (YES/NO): NO